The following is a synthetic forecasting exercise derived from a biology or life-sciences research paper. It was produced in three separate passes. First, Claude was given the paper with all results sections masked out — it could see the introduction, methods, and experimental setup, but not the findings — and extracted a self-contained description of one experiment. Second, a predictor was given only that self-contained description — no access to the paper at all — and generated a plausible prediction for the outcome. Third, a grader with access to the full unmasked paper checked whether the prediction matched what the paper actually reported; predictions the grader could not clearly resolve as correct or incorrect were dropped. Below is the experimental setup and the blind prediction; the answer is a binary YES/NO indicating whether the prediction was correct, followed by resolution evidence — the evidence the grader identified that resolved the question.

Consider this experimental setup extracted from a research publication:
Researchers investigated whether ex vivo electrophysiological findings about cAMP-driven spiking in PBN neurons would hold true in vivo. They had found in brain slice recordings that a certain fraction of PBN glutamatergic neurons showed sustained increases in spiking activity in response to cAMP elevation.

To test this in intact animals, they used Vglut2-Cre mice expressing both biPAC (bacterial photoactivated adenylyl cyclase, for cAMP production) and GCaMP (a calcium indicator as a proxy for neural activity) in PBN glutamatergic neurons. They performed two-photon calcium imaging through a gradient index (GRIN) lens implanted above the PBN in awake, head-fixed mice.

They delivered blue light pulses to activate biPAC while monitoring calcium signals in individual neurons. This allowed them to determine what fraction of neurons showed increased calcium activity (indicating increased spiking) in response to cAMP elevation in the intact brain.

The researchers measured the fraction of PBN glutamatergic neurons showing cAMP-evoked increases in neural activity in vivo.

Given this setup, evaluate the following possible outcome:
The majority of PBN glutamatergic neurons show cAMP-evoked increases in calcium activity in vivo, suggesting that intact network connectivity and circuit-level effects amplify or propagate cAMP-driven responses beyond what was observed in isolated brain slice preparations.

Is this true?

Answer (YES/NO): NO